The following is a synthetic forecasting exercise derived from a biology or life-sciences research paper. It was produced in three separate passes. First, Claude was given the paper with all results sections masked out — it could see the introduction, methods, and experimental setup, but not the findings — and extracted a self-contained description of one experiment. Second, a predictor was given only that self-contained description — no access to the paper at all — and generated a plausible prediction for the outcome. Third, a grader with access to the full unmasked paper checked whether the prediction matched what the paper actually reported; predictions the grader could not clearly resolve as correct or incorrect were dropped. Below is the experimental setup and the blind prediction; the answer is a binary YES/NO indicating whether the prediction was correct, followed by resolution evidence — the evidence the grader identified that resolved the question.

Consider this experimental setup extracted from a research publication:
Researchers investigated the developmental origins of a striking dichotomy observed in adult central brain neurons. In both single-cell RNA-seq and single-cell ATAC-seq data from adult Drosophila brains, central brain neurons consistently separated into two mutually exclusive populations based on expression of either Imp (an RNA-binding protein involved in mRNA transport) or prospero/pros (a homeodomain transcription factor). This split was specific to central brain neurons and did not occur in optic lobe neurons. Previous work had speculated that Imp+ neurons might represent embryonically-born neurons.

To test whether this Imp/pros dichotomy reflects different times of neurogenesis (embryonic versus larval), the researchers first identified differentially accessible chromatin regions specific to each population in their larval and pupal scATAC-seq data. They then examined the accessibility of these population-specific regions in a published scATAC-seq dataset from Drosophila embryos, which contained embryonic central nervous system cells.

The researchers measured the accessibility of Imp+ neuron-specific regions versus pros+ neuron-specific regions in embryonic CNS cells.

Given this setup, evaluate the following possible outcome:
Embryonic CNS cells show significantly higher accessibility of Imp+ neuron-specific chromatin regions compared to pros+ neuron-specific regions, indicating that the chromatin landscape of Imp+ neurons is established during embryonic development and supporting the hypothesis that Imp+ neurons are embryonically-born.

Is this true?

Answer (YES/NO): YES